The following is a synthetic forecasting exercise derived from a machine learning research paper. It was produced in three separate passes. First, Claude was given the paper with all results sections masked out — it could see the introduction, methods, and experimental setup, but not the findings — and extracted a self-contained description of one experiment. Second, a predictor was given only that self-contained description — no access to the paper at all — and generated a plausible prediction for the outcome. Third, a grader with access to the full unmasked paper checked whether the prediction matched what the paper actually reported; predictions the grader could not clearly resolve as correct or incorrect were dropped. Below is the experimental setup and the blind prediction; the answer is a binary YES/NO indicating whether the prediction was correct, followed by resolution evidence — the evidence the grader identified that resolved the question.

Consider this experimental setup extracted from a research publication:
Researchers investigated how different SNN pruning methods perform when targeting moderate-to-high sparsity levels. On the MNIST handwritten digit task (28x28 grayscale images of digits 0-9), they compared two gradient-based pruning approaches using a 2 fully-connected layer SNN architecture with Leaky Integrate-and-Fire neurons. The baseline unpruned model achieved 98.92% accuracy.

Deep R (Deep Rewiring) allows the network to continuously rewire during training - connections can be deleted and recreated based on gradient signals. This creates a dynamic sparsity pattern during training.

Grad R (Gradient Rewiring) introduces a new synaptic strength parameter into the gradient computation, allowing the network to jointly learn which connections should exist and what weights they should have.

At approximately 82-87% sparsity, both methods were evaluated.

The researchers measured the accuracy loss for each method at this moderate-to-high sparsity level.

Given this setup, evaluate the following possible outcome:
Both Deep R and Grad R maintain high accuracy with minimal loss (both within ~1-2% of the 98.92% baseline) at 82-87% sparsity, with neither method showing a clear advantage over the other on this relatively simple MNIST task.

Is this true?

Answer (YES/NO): YES